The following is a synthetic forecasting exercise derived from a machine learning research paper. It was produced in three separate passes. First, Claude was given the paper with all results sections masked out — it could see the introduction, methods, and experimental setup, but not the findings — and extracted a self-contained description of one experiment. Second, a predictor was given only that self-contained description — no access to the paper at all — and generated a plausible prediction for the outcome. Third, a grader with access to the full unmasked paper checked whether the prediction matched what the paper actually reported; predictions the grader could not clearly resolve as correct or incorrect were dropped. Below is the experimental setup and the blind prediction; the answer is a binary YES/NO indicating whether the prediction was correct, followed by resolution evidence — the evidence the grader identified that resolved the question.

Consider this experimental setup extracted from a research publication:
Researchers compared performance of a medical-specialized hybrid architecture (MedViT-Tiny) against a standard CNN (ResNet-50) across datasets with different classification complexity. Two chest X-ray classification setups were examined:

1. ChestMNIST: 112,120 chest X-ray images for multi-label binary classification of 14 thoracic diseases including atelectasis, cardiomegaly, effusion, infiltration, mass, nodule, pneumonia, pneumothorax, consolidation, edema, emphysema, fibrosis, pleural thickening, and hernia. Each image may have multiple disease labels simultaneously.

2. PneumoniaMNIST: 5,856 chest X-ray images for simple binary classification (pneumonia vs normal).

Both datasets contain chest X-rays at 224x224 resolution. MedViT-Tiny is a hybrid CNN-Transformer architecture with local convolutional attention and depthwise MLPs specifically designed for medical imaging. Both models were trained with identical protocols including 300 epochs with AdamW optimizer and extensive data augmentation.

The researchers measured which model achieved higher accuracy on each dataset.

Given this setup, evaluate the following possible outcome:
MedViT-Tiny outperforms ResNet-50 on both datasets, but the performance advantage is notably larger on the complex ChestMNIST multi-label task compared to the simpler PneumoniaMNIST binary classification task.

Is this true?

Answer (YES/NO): NO